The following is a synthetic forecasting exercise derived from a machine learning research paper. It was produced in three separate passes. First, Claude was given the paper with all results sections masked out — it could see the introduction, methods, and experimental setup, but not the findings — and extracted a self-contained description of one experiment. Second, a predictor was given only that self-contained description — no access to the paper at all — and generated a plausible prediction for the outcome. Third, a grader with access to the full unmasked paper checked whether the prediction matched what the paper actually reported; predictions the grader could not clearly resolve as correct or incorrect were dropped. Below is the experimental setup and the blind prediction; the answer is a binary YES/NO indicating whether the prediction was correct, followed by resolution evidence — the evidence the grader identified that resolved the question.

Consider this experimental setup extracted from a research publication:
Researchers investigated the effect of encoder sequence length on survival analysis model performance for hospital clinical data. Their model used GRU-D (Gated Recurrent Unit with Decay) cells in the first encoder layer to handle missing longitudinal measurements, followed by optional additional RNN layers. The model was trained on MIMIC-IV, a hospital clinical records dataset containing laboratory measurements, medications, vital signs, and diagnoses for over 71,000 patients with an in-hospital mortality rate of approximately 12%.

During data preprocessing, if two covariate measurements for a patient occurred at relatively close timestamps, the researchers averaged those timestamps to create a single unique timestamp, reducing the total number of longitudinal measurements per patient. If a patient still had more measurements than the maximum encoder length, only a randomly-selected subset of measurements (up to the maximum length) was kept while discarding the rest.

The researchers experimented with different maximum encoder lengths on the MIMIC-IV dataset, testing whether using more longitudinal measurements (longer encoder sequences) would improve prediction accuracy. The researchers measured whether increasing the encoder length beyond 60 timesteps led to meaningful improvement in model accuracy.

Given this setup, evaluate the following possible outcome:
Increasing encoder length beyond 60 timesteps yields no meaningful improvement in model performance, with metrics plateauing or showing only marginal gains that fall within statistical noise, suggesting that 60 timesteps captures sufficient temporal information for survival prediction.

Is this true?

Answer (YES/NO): YES